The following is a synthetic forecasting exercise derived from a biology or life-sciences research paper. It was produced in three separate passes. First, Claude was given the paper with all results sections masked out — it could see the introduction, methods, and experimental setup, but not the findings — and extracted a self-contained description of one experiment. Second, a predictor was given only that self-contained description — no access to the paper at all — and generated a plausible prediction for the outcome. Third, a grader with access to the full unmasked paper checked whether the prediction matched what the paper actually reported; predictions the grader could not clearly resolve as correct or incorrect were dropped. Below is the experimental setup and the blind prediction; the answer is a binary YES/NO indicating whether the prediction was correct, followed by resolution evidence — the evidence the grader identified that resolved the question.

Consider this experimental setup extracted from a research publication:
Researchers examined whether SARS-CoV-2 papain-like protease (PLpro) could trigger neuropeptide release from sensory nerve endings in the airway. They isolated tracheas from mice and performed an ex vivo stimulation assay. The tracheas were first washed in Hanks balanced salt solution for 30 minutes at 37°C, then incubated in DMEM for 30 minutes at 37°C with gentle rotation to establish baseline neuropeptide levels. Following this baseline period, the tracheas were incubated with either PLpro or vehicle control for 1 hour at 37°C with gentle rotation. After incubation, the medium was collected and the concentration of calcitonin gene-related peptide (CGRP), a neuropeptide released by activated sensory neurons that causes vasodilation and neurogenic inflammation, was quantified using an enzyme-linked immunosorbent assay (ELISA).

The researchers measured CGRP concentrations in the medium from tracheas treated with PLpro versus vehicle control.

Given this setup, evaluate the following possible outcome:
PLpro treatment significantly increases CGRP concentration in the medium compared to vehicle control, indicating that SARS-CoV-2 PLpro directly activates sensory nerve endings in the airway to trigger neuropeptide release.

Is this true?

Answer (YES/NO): YES